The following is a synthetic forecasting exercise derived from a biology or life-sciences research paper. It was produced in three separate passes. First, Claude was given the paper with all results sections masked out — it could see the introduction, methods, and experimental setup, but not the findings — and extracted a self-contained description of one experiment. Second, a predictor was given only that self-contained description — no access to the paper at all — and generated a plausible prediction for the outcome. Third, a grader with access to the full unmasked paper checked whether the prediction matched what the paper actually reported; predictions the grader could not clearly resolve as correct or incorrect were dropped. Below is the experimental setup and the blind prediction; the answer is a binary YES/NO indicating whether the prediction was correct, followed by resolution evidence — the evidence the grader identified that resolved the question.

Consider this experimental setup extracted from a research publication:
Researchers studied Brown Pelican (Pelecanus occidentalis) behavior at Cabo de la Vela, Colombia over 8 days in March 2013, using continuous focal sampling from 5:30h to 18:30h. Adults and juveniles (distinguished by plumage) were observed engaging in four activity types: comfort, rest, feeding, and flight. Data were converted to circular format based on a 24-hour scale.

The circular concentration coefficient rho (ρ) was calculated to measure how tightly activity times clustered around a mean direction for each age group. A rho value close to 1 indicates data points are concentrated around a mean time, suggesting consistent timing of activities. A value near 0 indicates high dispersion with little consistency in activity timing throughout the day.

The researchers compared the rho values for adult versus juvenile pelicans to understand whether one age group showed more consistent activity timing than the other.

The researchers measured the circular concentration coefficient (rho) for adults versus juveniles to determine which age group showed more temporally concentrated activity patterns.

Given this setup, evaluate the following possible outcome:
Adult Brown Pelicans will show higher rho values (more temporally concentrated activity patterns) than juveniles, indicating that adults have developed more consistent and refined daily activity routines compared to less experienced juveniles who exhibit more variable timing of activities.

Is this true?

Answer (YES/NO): YES